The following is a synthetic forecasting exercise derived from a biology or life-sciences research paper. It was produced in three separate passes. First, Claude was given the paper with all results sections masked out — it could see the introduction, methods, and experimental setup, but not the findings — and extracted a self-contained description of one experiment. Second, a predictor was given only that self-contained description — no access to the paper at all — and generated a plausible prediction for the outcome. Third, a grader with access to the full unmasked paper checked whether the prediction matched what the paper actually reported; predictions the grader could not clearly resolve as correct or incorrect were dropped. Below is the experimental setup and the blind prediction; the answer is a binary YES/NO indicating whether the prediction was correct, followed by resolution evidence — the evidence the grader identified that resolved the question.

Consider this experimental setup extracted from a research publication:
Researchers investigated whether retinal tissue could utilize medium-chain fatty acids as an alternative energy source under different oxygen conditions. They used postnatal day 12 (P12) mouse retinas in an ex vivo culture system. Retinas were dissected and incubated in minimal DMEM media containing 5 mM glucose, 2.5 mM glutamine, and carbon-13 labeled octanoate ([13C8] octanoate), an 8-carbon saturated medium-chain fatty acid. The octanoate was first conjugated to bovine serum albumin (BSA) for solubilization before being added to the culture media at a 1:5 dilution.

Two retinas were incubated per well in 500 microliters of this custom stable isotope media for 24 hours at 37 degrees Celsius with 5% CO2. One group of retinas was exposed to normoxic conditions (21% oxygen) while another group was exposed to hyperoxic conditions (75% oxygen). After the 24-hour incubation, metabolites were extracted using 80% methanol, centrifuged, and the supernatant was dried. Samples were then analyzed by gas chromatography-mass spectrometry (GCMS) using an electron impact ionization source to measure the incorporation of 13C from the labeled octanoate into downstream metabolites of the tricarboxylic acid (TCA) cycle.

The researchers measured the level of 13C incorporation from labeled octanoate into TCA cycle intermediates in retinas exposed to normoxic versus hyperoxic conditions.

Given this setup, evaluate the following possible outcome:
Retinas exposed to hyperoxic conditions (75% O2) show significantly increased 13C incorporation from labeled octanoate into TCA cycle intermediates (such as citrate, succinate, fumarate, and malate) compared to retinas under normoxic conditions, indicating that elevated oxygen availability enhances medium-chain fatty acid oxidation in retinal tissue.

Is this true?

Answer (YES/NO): YES